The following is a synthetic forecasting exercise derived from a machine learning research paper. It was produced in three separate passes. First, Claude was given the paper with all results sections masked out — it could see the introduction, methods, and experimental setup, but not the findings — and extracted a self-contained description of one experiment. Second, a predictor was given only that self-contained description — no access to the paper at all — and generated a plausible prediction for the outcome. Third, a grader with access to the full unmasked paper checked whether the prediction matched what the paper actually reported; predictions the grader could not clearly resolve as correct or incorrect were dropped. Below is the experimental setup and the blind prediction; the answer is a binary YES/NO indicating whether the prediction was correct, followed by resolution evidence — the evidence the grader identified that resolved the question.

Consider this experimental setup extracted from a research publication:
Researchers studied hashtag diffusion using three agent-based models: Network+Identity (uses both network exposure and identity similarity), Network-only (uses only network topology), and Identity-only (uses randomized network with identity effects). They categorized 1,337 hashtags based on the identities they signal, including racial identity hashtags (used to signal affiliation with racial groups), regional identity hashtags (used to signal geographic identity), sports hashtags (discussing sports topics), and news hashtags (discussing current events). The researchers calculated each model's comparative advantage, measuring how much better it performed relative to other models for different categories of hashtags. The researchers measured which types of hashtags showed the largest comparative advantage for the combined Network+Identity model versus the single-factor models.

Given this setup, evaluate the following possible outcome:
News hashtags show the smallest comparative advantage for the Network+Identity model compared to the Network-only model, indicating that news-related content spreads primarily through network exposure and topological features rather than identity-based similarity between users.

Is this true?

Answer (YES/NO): NO